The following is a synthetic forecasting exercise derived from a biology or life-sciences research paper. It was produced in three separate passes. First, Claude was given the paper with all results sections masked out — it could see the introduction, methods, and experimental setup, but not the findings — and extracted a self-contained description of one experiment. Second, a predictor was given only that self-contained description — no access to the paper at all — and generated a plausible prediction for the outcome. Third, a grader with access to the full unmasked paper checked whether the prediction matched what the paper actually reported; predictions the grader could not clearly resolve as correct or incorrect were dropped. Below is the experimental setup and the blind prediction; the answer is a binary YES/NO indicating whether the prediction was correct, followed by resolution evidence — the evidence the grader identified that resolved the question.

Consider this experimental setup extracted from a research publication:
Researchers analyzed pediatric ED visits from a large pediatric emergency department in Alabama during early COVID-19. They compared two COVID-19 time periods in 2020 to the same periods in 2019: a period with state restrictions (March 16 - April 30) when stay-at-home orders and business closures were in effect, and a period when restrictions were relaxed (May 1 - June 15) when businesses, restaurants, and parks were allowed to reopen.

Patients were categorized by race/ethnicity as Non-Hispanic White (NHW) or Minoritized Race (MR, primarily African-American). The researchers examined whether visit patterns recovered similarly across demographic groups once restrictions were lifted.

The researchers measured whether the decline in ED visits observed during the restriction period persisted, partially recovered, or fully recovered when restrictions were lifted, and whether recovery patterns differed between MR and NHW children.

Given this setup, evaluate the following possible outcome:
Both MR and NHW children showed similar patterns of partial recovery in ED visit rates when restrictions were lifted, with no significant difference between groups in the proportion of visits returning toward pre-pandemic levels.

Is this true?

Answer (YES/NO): NO